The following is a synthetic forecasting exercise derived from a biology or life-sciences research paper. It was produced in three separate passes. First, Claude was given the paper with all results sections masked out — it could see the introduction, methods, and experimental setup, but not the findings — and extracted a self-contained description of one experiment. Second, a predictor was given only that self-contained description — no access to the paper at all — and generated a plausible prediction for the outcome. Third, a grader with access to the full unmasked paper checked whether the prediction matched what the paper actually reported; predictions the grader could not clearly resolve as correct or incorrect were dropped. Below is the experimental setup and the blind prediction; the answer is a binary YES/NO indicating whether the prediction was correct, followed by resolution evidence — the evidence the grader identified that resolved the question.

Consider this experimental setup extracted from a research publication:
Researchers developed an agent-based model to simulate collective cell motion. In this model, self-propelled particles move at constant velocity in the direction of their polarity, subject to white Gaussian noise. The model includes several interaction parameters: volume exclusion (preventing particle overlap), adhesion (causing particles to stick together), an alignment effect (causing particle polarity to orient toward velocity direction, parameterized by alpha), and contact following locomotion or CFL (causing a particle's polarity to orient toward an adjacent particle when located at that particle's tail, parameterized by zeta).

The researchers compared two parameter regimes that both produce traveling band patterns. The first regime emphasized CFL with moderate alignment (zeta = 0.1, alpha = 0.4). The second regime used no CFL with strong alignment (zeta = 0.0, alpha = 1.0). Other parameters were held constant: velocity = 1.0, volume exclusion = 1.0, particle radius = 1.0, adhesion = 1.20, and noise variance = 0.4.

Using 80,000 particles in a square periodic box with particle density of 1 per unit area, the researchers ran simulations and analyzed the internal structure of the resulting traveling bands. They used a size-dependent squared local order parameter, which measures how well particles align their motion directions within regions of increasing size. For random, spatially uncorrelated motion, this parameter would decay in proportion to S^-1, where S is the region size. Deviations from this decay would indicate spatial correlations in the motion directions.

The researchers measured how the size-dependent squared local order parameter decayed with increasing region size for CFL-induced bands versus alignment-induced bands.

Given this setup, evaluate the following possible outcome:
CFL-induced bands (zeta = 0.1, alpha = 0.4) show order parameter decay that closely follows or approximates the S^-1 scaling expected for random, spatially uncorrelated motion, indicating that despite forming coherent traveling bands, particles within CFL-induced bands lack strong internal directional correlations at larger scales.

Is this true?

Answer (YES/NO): NO